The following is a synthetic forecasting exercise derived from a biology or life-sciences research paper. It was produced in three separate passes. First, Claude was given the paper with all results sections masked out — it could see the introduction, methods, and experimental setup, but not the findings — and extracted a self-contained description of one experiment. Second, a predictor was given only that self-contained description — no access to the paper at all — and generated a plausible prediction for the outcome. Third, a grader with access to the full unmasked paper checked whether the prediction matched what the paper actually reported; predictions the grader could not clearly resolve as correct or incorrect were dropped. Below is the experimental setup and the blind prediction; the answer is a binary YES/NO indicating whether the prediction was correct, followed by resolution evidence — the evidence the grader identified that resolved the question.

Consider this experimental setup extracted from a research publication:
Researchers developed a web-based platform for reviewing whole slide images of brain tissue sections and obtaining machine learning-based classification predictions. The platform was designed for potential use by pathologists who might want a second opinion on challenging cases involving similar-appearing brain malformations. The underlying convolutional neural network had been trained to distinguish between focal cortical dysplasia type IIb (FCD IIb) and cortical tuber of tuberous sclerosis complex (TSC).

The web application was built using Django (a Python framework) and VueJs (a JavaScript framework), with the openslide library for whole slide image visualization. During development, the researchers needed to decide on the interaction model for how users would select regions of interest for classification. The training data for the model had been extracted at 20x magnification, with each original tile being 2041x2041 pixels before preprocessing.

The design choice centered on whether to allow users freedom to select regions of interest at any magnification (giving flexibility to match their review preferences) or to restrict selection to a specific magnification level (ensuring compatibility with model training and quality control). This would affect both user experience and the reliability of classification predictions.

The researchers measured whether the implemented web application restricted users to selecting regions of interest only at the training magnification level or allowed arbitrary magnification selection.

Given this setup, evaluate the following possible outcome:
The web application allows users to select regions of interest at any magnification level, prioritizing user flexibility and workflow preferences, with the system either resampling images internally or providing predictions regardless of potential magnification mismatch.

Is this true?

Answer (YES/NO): NO